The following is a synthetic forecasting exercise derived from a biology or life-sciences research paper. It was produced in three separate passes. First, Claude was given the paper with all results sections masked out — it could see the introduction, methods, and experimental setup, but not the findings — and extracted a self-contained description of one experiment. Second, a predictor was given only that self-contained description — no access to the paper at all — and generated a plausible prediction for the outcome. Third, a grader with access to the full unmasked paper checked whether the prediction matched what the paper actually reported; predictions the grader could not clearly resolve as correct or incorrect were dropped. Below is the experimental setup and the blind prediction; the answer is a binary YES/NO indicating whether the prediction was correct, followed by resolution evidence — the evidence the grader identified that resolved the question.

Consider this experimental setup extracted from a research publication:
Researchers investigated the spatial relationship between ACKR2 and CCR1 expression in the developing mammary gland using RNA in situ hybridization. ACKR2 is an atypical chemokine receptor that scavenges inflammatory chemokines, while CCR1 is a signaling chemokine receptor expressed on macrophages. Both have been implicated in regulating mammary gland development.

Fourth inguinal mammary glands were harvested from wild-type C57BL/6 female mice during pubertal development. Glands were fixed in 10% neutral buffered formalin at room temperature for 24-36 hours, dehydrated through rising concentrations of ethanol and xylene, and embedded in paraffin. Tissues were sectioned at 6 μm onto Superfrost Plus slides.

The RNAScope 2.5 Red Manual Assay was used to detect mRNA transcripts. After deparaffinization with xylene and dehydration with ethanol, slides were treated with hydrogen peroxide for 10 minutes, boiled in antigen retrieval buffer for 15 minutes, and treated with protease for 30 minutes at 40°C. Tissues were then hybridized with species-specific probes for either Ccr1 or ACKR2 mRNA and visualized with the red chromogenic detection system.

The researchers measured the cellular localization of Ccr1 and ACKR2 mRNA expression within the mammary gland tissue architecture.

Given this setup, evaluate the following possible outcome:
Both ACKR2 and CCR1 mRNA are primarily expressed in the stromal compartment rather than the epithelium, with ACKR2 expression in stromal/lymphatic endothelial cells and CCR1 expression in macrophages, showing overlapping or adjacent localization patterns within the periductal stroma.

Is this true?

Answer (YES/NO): NO